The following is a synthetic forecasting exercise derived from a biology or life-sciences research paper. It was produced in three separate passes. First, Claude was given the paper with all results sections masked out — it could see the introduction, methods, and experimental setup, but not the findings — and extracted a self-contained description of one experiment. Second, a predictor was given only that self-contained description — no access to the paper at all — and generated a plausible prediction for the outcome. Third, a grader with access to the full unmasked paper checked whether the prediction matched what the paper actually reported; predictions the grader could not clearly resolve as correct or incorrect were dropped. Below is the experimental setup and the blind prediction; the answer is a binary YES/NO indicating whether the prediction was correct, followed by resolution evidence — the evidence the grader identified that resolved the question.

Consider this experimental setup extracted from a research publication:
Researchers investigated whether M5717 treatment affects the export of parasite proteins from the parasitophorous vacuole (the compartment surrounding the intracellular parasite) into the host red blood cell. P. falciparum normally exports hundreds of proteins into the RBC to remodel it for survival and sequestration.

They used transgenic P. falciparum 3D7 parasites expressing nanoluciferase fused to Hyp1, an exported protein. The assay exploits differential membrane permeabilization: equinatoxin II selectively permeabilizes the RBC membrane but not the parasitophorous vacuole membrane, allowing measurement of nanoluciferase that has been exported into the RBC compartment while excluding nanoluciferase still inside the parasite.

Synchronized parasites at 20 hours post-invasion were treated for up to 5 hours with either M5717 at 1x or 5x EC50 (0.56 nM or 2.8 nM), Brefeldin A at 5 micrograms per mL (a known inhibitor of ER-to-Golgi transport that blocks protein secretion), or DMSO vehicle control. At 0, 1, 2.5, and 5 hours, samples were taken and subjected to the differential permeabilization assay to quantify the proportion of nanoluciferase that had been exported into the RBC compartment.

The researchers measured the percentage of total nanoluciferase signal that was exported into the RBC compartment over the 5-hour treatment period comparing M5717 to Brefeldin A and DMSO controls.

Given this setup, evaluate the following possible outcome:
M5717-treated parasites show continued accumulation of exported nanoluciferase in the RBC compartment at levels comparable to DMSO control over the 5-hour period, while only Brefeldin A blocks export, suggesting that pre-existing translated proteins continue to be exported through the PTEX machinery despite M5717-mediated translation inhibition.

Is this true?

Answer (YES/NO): YES